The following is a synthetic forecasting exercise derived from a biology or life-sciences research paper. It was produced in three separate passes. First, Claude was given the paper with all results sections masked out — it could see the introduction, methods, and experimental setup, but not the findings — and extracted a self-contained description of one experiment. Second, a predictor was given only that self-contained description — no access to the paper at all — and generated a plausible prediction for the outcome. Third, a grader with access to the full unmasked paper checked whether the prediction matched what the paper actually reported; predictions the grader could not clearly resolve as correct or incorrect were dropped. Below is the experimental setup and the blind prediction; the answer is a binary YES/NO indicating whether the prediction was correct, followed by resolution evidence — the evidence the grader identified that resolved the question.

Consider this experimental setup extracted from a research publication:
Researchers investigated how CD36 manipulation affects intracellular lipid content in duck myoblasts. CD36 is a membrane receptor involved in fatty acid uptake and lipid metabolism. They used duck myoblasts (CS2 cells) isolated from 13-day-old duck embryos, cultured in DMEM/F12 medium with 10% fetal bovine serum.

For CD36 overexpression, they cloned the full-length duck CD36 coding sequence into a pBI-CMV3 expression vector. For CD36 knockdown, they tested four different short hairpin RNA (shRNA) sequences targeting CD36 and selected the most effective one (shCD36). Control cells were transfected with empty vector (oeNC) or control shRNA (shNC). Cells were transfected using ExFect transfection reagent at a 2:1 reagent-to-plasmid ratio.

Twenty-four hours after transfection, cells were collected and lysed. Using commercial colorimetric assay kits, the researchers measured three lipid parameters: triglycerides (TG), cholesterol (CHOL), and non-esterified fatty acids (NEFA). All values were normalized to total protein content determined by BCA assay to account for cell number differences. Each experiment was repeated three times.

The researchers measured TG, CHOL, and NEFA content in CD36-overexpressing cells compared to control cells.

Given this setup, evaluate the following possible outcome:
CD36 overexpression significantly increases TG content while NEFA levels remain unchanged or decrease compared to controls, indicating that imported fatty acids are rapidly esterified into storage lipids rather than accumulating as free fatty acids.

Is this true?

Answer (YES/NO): NO